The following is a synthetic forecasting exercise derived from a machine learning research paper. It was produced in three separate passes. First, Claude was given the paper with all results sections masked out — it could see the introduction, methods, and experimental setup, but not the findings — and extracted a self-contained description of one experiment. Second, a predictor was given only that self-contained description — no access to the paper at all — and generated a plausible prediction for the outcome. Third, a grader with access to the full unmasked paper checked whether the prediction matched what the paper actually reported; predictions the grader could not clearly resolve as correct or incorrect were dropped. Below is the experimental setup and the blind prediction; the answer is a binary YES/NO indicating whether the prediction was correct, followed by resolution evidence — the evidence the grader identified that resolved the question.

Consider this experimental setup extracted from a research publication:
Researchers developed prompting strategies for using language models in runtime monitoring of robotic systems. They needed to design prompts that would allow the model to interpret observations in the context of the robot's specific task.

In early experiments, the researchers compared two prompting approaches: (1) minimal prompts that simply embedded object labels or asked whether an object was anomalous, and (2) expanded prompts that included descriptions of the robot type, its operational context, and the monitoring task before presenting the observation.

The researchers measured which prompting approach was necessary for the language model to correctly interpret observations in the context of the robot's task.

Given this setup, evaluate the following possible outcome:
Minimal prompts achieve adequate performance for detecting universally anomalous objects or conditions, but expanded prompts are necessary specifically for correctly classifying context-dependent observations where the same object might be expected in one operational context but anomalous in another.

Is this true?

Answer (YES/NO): NO